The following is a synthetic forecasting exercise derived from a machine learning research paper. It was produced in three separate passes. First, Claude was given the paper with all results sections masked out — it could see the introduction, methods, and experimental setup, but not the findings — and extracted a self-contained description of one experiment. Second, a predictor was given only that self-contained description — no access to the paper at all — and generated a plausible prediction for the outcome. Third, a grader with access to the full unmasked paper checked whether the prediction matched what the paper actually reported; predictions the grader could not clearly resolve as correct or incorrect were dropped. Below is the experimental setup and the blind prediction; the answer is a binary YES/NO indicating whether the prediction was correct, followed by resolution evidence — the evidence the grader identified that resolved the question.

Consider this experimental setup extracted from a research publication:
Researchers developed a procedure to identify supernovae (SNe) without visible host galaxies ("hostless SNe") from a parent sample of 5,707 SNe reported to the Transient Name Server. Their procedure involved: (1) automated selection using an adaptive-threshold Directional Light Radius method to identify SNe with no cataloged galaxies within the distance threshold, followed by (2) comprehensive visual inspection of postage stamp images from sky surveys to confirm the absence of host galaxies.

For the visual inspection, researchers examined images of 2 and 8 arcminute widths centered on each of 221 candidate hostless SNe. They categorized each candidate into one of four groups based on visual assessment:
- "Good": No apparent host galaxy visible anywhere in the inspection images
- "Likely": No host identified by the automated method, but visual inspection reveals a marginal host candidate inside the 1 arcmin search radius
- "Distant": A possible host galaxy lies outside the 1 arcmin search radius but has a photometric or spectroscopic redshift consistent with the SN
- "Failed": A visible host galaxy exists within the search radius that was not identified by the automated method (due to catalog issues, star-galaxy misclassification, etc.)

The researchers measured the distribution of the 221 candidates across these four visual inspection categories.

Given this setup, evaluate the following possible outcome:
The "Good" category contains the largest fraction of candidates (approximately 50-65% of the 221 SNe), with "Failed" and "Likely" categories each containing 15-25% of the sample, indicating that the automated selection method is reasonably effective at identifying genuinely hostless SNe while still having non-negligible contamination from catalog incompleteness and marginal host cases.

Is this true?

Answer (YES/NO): YES